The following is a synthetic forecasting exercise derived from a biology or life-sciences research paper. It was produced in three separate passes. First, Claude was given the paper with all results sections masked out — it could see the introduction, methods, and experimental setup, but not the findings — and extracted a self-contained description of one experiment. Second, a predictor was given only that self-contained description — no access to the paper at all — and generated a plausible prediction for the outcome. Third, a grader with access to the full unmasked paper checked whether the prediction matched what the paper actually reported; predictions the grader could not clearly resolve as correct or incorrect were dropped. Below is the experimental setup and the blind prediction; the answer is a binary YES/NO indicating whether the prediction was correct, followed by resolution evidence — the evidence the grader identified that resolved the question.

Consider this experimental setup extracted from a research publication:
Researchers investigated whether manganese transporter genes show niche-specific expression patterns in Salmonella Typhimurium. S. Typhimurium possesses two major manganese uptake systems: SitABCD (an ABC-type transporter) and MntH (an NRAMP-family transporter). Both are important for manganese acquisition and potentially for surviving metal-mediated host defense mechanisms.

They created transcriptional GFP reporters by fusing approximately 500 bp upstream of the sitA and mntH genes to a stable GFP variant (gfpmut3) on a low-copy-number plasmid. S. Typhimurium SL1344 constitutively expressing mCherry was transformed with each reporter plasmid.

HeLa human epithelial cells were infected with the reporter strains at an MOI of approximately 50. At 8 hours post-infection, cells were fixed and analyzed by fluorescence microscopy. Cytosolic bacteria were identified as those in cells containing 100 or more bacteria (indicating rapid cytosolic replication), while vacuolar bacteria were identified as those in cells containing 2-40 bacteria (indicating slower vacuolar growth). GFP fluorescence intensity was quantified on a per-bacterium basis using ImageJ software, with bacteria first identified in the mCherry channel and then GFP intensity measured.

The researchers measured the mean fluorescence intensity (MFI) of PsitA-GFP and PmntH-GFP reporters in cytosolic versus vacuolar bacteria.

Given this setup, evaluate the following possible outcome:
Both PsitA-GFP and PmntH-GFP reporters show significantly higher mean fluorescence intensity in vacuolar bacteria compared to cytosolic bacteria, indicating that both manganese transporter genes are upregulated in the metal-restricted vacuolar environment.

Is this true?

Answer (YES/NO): NO